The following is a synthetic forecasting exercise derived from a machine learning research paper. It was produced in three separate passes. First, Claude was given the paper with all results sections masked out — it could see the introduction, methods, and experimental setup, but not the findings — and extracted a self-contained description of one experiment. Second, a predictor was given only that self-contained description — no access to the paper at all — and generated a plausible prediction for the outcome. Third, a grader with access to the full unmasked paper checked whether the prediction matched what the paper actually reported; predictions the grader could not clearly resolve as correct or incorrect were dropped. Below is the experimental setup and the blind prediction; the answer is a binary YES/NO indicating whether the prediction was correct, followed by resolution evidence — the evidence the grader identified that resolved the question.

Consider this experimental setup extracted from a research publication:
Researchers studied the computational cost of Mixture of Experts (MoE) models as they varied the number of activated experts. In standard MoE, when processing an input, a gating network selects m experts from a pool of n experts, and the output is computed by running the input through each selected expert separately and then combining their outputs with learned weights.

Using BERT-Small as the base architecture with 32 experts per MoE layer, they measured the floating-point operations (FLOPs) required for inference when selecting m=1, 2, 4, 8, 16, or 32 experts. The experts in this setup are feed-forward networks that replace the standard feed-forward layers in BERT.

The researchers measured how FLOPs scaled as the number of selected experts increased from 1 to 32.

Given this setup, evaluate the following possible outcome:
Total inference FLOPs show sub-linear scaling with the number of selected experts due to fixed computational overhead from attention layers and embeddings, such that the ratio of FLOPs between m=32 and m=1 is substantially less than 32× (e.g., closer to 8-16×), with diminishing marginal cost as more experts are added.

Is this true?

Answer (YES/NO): YES